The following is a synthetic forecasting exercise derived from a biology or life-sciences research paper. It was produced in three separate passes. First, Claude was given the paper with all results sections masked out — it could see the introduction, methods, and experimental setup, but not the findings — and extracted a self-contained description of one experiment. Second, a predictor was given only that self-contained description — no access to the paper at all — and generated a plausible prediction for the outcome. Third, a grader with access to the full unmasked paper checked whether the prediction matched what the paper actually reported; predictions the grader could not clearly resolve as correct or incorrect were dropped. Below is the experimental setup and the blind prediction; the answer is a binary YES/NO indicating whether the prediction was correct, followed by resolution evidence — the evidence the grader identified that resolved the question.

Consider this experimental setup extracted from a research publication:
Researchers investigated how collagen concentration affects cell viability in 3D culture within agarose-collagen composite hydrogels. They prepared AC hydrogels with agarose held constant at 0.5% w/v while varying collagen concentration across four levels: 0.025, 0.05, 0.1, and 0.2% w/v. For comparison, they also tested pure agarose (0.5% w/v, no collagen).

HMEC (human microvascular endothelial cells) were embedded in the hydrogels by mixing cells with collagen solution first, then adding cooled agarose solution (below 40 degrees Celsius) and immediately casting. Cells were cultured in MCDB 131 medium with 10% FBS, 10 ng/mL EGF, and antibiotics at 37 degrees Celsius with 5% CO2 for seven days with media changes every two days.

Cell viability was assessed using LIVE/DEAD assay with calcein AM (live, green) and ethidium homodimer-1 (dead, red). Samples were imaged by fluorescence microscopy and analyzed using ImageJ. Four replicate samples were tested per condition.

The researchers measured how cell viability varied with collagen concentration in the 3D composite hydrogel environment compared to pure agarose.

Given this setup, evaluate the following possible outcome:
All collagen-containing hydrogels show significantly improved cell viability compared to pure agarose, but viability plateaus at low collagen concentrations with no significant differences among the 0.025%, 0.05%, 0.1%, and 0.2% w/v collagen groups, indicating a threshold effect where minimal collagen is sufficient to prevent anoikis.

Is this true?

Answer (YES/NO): NO